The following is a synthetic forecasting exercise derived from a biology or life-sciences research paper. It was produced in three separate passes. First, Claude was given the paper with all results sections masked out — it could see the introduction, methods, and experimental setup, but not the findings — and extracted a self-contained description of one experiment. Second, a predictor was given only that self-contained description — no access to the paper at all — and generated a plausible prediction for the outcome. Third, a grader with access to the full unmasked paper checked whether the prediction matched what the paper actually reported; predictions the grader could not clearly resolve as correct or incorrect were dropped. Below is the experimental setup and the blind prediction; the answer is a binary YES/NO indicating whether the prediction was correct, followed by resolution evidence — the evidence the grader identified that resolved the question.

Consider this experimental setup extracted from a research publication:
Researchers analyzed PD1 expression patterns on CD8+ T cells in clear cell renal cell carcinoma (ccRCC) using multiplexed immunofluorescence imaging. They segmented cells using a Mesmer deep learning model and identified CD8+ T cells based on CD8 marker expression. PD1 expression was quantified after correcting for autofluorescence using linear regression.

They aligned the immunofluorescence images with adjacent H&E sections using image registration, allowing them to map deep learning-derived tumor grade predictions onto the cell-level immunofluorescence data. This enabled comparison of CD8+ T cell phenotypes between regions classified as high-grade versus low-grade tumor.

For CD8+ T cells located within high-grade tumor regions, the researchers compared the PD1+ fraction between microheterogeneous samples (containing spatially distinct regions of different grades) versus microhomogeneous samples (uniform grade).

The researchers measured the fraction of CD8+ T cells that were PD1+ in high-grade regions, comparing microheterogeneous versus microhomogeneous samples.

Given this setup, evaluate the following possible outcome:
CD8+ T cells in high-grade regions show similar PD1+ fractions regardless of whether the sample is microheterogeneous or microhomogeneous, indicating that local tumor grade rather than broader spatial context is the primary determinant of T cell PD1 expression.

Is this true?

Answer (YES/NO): NO